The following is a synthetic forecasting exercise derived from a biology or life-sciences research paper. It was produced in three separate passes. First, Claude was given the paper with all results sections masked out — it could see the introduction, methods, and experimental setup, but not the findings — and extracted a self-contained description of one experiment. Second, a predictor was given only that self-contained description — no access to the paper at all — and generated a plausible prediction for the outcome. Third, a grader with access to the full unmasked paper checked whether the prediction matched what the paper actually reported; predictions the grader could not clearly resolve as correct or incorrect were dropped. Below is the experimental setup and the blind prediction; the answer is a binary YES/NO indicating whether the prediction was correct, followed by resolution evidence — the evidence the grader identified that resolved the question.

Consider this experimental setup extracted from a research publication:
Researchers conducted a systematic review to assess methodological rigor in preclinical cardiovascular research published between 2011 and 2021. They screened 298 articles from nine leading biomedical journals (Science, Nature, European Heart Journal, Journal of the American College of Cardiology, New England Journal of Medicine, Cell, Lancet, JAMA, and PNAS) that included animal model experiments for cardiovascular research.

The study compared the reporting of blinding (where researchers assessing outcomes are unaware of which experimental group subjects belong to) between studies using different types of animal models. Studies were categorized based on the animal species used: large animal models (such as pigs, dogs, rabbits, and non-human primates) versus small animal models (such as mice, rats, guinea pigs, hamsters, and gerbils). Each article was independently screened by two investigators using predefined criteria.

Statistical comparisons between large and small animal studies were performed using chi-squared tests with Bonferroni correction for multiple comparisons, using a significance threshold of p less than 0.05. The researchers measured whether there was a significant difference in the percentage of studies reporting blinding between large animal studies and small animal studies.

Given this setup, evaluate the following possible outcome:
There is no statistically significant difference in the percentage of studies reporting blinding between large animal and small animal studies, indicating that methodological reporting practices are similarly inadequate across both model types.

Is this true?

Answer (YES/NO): YES